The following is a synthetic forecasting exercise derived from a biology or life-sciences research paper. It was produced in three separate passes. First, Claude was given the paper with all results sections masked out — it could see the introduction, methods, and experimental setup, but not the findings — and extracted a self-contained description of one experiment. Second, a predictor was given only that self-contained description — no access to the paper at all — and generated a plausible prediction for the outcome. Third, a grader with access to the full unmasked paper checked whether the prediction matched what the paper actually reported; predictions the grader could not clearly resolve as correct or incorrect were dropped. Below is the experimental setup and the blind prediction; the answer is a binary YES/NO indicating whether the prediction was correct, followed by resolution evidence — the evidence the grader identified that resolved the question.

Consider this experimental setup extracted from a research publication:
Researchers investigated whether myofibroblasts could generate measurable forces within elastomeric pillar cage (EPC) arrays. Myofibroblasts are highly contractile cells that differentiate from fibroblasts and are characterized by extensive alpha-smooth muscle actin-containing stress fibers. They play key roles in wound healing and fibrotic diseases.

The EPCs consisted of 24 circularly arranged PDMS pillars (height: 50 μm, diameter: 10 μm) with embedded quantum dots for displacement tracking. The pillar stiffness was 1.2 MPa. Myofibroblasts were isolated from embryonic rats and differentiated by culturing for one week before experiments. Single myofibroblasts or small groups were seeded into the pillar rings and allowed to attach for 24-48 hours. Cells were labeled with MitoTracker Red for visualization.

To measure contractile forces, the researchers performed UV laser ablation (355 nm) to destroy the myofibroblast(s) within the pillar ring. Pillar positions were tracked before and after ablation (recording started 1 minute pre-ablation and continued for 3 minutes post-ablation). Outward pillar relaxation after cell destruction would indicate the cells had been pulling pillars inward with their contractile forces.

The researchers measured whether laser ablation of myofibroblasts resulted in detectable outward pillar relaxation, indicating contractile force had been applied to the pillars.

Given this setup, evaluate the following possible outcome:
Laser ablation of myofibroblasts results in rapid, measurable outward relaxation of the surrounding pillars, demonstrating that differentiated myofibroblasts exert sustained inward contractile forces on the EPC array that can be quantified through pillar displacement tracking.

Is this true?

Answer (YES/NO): YES